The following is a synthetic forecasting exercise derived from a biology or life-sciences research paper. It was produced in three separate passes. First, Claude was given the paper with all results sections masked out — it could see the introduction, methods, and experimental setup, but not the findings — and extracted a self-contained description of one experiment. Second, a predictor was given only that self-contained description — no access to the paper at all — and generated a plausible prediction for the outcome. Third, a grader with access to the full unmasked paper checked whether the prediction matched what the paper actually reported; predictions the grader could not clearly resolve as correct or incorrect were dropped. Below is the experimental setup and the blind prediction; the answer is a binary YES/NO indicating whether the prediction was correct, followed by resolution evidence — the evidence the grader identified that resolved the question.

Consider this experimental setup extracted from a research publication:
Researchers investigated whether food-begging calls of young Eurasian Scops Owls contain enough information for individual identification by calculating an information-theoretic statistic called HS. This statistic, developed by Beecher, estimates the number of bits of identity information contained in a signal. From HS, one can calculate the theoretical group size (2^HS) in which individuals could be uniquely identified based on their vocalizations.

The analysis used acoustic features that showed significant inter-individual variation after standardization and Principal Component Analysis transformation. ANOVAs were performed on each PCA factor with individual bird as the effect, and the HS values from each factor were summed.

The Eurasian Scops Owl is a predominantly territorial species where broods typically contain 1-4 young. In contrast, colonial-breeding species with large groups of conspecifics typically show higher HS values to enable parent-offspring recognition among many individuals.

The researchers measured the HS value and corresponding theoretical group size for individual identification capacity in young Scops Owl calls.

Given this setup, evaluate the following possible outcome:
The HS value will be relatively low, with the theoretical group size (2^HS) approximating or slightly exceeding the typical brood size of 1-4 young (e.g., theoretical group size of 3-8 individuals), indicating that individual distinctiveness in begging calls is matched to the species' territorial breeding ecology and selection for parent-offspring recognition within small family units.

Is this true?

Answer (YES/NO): NO